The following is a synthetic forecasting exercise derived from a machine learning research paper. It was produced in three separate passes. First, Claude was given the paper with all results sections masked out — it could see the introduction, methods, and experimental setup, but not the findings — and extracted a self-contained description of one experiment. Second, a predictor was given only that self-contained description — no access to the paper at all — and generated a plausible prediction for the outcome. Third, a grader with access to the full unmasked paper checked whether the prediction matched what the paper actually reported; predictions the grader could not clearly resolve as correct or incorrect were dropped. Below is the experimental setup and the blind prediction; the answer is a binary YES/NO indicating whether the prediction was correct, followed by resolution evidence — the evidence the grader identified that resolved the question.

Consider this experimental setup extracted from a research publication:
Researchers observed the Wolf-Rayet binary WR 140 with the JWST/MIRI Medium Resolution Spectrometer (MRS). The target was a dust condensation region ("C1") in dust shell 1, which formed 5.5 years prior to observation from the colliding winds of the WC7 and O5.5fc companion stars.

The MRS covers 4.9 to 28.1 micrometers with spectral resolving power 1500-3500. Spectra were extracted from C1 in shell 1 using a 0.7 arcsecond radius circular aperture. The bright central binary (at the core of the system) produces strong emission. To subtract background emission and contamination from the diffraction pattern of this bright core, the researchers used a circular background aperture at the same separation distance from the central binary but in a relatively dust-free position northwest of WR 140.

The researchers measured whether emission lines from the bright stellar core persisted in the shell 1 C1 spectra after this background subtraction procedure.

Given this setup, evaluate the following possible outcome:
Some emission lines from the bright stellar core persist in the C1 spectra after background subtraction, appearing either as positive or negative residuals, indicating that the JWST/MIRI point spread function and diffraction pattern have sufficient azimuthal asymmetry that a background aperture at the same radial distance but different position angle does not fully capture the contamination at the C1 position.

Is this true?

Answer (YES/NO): YES